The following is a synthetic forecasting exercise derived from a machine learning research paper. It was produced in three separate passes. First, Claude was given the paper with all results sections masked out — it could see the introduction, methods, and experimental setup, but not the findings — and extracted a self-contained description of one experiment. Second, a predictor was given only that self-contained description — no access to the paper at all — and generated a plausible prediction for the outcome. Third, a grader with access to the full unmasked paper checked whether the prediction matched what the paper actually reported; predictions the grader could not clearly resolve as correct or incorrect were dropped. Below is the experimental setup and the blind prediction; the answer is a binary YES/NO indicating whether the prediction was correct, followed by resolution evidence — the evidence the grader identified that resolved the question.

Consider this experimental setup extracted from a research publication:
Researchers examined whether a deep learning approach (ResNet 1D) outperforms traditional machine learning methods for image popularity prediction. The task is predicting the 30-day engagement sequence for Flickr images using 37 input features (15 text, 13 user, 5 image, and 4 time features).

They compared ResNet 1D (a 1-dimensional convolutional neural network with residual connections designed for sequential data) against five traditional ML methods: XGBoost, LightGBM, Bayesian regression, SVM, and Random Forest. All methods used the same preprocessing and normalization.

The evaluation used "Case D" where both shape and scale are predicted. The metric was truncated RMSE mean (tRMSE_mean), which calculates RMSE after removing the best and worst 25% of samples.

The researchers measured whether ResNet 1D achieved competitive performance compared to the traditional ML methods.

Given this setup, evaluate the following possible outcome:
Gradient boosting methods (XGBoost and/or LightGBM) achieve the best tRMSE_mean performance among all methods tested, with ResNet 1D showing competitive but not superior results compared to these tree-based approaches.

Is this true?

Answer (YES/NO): NO